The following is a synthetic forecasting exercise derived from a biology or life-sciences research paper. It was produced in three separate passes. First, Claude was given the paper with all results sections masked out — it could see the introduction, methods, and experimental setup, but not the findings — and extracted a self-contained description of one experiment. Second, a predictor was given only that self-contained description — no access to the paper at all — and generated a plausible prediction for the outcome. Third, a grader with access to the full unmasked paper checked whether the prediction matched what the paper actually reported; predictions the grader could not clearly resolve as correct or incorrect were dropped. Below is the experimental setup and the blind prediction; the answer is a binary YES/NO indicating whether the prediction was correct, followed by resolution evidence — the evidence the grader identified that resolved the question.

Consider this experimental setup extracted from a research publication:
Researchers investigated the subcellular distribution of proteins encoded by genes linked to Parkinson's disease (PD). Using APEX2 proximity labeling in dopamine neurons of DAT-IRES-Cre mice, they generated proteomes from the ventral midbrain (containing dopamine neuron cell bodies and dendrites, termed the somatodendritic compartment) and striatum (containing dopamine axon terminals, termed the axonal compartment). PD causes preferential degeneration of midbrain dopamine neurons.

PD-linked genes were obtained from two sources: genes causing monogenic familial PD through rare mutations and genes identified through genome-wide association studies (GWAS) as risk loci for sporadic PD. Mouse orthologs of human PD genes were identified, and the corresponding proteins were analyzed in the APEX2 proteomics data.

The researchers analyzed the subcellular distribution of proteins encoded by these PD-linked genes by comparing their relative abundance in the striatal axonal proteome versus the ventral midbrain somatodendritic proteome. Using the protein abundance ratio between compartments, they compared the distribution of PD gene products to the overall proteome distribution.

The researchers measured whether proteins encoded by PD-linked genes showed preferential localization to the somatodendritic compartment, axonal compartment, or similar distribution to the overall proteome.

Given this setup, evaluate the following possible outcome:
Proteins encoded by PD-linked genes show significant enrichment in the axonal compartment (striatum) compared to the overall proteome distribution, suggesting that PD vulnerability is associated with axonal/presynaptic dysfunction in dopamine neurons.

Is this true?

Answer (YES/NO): YES